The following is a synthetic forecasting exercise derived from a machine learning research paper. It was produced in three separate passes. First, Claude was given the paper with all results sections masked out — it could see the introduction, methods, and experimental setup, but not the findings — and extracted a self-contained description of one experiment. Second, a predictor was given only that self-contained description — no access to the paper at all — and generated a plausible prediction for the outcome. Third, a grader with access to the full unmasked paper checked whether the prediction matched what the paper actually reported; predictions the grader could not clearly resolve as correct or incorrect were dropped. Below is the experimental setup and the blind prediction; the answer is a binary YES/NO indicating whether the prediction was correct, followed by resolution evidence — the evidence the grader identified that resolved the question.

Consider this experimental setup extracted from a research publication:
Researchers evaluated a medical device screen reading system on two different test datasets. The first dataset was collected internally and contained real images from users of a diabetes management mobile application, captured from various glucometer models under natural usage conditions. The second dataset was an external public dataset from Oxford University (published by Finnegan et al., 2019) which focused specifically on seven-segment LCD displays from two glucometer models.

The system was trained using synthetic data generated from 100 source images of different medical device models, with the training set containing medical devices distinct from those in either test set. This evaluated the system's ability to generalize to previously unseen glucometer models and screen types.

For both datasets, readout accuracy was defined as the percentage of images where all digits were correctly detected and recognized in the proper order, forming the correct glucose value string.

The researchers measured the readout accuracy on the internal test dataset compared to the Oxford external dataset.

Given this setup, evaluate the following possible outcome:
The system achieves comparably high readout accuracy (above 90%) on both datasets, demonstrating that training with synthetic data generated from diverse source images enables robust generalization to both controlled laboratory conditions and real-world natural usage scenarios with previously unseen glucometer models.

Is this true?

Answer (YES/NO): YES